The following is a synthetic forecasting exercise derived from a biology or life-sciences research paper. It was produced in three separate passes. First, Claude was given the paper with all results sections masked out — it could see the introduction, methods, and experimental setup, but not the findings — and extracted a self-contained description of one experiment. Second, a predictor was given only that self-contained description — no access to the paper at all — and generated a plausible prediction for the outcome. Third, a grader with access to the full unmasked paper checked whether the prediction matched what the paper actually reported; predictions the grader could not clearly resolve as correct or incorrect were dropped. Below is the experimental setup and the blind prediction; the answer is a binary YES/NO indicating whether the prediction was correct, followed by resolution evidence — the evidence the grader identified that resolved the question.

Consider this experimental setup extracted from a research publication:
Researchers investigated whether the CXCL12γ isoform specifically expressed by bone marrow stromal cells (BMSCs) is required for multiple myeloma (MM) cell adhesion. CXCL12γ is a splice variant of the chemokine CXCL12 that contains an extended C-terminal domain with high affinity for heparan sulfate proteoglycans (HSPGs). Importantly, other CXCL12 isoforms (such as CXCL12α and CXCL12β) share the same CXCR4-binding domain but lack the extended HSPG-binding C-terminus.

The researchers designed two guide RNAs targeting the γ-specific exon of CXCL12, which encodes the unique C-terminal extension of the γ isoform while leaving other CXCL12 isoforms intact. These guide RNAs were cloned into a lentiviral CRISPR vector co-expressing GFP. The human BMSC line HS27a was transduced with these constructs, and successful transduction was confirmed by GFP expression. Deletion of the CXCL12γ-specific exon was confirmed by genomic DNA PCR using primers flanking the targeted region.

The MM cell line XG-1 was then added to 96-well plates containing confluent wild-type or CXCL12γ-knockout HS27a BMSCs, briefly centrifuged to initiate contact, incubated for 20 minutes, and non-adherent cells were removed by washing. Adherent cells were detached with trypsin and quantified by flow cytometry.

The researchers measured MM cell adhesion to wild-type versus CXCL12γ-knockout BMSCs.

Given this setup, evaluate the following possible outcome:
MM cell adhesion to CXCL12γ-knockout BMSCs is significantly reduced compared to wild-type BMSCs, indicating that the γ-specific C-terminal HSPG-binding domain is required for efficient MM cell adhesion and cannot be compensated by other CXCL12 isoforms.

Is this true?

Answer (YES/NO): YES